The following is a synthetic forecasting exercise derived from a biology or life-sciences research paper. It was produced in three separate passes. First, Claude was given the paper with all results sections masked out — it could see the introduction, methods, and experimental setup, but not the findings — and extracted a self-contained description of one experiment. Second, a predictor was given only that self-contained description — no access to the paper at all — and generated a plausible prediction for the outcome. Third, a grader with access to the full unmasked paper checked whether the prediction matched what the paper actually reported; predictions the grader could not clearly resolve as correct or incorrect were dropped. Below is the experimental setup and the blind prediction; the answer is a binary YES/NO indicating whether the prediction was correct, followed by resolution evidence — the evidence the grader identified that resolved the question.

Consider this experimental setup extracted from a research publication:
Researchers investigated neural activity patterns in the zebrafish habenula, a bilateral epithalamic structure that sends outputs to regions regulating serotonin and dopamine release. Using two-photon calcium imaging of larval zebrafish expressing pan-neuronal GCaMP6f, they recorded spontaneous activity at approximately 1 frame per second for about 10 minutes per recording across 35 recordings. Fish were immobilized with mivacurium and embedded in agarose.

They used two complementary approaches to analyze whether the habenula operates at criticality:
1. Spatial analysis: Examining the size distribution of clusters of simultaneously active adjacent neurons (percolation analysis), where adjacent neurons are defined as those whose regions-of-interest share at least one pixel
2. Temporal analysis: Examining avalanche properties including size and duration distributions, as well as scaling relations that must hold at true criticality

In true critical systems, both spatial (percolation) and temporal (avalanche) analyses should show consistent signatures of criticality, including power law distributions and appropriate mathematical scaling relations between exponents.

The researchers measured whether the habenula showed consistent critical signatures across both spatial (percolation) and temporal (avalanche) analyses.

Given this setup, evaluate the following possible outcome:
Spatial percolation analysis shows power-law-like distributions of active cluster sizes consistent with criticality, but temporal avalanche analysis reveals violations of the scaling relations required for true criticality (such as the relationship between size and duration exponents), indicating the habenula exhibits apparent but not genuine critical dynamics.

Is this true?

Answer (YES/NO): YES